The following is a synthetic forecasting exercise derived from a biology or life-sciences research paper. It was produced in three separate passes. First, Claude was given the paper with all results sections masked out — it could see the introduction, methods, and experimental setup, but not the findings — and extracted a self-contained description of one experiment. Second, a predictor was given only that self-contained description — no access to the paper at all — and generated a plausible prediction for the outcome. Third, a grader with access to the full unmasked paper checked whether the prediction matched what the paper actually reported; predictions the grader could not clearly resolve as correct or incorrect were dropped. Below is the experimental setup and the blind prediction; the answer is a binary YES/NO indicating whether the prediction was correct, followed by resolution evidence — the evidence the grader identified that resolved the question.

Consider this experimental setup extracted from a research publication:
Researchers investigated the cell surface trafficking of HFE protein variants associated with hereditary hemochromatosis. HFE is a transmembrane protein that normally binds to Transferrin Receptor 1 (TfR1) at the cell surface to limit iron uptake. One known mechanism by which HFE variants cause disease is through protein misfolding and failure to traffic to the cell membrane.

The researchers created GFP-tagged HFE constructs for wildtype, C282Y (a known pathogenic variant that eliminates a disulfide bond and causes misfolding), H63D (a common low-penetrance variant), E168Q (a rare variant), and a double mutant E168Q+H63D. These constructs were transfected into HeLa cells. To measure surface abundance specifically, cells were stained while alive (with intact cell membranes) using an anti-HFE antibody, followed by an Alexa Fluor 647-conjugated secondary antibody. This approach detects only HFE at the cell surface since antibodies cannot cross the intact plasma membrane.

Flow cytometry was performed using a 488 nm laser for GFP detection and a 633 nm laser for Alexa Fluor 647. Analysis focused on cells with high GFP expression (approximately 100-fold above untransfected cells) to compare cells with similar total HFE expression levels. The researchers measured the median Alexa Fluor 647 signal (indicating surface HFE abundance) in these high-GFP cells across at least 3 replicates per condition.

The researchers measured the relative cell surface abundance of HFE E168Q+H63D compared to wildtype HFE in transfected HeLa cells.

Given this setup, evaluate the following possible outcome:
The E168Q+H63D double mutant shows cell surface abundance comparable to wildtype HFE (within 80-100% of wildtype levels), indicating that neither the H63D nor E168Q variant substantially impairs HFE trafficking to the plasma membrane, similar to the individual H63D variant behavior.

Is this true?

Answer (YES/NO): NO